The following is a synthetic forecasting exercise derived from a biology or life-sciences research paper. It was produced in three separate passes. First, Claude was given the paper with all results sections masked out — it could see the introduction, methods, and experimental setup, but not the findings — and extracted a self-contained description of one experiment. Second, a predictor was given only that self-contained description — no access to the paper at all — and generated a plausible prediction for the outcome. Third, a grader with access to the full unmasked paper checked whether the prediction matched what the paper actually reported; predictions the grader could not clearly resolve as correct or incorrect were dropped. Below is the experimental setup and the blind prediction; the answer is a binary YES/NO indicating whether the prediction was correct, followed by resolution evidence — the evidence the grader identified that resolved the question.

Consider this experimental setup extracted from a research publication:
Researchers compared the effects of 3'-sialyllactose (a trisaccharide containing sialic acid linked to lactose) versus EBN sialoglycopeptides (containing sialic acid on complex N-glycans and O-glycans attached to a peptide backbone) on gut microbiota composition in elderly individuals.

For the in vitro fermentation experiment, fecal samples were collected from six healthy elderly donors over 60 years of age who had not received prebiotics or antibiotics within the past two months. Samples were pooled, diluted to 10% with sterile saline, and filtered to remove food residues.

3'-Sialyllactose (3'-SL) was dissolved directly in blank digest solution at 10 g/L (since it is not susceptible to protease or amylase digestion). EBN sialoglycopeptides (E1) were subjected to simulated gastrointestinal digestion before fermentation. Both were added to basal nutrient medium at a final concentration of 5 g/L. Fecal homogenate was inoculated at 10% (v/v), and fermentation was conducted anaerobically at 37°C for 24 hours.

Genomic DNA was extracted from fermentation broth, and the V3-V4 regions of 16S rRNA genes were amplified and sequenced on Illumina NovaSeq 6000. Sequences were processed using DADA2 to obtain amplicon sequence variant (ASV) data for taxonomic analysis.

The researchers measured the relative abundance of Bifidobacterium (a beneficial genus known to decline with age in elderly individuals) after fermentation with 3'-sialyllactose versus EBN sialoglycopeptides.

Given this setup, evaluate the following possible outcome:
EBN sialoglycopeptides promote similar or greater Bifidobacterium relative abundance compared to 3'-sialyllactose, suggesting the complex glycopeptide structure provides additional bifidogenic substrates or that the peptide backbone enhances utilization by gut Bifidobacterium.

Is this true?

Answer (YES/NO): NO